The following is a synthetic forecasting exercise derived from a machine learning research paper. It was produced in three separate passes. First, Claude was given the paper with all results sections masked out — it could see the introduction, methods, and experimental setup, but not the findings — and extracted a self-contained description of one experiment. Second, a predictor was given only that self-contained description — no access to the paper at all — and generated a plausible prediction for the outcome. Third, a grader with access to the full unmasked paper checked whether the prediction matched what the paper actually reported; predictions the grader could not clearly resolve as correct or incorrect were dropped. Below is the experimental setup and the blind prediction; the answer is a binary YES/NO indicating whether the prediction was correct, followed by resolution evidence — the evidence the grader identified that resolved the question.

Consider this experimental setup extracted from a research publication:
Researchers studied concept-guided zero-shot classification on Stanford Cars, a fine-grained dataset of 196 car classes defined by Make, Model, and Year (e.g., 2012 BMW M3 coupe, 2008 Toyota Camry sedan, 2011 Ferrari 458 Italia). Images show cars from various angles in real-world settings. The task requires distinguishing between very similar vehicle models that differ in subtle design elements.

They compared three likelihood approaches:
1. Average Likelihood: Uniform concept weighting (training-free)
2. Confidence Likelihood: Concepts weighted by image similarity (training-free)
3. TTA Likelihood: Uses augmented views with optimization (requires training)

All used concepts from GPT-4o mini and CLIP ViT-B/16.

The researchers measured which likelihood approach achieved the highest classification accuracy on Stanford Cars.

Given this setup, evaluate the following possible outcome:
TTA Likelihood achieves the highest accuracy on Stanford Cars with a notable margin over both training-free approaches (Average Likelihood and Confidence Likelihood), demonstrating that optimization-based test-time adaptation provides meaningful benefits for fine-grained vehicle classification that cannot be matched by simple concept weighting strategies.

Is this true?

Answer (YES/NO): YES